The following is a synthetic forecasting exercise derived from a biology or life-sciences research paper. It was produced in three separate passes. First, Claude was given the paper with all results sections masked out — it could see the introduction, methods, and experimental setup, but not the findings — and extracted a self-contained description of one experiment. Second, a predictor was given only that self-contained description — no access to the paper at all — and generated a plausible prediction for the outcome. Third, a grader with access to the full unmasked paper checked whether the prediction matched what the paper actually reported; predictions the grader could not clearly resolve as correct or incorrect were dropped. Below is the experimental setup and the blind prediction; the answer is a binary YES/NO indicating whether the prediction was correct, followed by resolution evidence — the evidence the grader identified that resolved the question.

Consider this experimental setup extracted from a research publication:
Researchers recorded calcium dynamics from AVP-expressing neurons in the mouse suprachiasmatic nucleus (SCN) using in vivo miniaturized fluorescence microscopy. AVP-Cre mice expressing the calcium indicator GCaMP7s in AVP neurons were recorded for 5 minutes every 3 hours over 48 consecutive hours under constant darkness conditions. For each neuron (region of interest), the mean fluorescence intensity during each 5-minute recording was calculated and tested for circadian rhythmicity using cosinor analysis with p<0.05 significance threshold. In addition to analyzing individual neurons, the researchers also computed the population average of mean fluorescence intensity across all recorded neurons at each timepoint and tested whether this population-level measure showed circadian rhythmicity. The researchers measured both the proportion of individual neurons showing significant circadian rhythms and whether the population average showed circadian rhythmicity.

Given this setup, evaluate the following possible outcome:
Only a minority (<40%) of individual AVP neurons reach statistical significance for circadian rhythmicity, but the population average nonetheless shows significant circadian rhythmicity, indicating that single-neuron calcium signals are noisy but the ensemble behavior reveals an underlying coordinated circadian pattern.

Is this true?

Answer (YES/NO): NO